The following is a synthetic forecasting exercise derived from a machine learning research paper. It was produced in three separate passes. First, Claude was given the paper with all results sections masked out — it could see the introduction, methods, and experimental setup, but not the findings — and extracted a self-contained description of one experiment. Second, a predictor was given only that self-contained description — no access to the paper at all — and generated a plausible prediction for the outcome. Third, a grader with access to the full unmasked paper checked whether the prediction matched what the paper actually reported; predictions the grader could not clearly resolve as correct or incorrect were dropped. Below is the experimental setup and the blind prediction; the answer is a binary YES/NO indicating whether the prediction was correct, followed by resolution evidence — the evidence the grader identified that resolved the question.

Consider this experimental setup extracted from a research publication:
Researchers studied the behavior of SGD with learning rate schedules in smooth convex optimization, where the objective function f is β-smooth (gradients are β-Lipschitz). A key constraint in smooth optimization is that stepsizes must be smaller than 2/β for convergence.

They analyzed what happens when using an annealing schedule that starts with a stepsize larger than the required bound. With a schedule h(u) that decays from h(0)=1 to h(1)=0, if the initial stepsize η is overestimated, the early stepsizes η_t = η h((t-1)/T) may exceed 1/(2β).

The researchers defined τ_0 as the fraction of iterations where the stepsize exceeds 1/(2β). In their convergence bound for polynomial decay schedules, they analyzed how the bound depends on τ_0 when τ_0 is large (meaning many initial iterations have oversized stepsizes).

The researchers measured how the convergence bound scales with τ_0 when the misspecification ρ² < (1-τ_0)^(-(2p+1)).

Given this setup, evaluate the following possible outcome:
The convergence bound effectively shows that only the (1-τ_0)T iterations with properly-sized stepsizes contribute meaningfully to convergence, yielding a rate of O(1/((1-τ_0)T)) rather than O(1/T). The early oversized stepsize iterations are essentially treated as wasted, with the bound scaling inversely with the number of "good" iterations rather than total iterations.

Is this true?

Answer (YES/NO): NO